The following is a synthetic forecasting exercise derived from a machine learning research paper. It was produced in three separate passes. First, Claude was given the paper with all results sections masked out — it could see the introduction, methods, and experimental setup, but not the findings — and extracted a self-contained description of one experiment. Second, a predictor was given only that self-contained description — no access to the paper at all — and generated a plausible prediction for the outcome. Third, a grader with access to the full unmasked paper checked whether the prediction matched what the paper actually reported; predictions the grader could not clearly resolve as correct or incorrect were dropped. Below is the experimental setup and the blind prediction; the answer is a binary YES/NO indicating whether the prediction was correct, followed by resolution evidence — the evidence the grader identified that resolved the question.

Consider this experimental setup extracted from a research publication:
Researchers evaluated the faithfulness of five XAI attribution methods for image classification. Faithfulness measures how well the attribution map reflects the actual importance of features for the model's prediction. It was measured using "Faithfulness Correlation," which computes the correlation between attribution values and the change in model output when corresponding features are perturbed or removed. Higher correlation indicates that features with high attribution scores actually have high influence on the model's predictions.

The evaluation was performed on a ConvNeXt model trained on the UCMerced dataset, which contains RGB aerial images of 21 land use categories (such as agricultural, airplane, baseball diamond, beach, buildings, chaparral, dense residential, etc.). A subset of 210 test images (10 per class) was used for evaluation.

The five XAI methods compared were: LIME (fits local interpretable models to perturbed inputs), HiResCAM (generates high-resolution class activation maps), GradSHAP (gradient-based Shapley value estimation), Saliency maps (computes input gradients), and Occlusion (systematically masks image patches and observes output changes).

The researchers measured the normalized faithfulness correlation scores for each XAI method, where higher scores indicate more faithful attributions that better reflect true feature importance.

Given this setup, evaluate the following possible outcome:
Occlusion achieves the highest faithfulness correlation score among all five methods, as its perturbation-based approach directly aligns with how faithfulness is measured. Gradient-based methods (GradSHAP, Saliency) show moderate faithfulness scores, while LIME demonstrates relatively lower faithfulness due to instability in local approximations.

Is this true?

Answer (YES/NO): NO